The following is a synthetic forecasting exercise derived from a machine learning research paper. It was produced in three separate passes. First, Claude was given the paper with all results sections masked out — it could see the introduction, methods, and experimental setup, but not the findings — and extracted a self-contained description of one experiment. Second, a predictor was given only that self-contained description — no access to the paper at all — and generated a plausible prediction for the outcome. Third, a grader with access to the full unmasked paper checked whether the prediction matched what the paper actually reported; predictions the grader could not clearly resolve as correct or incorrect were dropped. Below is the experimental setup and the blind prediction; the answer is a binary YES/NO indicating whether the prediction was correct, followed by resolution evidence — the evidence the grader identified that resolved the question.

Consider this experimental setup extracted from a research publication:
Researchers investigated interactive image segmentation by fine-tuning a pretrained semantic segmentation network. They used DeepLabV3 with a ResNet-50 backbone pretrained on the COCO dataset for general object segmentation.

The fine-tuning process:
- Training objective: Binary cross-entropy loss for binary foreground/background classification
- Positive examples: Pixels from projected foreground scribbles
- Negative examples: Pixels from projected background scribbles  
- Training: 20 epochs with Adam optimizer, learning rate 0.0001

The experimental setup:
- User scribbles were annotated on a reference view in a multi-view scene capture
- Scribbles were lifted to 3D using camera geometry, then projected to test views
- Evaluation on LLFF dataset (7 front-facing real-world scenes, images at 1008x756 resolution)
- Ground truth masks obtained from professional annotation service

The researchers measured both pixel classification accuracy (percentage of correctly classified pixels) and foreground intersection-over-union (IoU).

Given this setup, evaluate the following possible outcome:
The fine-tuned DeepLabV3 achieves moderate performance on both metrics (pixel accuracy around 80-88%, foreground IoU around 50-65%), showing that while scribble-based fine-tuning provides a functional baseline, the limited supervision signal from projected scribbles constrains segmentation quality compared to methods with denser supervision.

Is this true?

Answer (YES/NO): NO